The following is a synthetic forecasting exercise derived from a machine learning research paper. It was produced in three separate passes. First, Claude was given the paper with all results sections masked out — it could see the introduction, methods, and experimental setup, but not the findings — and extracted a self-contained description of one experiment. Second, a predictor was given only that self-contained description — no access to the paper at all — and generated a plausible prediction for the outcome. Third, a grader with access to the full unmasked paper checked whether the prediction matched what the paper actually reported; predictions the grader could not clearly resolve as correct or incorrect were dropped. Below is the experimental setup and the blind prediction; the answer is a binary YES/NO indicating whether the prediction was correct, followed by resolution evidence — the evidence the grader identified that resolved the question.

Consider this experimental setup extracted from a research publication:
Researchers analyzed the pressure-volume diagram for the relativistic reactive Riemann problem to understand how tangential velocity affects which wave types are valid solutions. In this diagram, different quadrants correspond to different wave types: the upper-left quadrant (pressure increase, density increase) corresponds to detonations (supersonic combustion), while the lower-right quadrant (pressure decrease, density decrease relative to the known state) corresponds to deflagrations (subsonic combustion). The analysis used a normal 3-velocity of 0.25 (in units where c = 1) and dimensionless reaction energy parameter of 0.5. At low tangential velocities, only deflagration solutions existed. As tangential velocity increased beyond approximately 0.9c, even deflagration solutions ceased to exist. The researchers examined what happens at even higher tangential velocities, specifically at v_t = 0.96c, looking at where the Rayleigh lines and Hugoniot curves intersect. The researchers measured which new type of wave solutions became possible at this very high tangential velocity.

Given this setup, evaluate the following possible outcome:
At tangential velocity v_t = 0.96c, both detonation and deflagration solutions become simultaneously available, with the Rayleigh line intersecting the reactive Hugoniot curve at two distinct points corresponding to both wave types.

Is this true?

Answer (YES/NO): NO